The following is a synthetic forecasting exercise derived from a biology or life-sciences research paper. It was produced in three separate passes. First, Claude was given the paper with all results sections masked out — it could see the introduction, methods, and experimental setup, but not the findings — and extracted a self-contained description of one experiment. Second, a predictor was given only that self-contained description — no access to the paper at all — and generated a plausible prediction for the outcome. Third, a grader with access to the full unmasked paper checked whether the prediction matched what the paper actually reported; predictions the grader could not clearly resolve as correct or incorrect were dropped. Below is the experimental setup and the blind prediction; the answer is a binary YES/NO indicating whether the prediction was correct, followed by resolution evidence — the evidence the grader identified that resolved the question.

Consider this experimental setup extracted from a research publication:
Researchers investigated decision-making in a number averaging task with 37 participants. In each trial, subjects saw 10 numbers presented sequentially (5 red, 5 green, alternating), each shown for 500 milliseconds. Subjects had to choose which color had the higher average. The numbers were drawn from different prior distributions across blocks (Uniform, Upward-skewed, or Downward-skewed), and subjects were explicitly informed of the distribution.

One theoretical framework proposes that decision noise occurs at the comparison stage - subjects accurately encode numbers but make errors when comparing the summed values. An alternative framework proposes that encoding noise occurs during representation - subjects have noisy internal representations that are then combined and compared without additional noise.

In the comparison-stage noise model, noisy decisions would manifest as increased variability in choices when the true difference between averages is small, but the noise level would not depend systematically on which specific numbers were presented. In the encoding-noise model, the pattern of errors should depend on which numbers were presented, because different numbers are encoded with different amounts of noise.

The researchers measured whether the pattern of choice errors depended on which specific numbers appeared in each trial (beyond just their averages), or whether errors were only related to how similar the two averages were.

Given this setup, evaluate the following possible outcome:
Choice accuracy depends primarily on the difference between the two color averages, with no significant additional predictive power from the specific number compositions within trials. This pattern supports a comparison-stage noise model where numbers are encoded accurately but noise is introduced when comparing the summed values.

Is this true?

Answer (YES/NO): NO